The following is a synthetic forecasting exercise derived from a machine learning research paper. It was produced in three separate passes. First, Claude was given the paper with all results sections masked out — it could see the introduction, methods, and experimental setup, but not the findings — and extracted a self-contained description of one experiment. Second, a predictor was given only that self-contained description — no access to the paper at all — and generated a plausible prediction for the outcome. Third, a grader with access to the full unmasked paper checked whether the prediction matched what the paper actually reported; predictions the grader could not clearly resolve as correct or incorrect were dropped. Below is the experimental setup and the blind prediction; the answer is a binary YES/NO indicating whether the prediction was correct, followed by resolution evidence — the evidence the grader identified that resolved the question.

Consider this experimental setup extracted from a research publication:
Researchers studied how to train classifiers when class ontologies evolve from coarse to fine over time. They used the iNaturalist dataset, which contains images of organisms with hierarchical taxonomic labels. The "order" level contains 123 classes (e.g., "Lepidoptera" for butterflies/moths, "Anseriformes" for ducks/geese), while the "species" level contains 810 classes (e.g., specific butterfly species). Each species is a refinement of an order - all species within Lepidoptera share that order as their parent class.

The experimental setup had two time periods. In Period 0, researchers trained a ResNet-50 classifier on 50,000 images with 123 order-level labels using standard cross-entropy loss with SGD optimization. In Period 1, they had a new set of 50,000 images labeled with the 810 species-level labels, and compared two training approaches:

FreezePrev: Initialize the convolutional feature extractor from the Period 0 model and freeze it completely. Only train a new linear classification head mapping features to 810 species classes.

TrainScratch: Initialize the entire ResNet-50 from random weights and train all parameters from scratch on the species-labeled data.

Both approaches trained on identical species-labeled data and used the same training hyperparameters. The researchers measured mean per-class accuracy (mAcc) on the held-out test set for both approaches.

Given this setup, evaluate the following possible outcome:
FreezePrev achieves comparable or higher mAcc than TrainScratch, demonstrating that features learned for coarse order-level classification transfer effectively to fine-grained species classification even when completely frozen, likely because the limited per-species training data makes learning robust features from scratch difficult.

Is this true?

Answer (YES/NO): NO